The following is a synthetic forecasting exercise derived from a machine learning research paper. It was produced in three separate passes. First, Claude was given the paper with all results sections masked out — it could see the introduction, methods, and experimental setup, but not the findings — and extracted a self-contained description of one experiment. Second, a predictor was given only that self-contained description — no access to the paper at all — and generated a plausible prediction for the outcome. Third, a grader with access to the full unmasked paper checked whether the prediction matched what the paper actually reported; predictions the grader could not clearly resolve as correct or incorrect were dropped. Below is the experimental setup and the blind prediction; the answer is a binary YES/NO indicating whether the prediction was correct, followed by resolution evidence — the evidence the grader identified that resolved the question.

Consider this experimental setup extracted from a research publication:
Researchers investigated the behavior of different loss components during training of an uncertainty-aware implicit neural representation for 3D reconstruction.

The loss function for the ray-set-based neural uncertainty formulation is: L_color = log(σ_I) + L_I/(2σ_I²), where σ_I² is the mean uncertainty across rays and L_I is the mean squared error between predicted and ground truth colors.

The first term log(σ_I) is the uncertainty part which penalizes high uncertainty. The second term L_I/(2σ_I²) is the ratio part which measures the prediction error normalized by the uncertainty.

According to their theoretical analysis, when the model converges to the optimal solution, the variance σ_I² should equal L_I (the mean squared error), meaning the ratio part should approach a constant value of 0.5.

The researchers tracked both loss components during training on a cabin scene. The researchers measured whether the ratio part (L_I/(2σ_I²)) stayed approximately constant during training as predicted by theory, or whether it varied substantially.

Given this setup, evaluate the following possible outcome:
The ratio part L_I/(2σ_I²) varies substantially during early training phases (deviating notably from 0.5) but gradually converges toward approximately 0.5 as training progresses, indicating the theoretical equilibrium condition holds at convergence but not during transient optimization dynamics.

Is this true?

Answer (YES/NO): NO